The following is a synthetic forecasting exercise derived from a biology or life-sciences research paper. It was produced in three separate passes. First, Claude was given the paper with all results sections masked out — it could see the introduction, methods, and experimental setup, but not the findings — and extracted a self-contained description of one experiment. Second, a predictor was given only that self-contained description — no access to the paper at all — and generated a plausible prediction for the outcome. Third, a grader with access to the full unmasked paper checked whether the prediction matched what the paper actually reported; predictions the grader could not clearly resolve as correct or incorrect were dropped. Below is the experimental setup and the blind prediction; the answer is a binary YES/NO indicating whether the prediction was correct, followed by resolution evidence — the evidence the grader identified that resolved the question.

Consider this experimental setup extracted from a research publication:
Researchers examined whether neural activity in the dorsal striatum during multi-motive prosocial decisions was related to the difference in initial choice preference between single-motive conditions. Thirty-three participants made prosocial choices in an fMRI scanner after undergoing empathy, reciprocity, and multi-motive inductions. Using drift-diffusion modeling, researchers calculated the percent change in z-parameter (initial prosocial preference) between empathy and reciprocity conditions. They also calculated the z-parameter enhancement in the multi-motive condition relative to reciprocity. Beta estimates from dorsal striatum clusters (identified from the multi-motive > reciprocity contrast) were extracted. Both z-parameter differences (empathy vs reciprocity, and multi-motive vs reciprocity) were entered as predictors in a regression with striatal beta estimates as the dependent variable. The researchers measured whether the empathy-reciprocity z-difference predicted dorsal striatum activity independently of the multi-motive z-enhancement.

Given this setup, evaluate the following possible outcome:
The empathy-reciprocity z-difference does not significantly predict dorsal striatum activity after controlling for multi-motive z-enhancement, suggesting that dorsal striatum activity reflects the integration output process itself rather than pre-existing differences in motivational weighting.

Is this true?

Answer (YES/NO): YES